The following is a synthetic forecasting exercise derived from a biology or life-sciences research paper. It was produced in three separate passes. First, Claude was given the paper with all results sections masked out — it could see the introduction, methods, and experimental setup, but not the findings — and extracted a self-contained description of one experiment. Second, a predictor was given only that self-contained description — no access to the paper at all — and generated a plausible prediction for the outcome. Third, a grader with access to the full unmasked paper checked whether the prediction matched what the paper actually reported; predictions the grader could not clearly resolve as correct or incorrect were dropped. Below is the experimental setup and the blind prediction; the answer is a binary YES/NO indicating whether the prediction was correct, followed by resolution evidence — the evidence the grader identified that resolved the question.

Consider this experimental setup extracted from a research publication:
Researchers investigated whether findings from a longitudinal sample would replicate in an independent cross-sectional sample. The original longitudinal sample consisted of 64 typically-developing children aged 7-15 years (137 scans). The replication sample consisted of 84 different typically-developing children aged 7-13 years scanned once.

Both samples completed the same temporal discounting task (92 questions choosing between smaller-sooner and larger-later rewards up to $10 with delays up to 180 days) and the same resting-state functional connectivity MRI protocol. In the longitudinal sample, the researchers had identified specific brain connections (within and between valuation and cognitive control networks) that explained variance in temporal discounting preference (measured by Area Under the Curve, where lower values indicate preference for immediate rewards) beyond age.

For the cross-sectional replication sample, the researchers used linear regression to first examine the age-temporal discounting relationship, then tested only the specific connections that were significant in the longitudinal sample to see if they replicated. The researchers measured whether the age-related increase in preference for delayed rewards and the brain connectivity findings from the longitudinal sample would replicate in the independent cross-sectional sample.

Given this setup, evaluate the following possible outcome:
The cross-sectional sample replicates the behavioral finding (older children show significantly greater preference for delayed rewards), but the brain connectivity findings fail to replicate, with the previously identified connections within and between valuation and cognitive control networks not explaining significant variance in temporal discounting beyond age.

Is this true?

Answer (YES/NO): NO